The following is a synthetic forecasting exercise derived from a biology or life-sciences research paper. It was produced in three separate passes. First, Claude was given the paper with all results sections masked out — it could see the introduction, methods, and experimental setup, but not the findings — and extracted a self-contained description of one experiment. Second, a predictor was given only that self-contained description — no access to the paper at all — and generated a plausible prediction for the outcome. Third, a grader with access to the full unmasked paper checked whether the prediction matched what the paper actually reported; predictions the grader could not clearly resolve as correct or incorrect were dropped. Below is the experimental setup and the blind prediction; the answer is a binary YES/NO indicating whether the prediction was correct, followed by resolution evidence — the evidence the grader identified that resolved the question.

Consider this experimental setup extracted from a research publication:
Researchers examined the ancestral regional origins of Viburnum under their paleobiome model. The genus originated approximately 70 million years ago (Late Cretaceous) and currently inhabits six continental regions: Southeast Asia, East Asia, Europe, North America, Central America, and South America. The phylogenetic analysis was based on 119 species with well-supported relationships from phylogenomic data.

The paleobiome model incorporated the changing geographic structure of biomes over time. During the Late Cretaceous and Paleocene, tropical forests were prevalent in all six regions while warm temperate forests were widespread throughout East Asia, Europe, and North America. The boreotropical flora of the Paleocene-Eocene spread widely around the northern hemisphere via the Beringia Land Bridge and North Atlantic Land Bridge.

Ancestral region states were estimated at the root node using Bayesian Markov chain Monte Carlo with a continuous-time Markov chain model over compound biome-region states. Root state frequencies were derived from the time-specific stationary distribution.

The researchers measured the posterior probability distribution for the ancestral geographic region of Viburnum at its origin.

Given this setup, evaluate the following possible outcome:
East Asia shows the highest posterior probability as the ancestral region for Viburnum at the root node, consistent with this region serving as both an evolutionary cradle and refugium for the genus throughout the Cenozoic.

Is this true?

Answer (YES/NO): YES